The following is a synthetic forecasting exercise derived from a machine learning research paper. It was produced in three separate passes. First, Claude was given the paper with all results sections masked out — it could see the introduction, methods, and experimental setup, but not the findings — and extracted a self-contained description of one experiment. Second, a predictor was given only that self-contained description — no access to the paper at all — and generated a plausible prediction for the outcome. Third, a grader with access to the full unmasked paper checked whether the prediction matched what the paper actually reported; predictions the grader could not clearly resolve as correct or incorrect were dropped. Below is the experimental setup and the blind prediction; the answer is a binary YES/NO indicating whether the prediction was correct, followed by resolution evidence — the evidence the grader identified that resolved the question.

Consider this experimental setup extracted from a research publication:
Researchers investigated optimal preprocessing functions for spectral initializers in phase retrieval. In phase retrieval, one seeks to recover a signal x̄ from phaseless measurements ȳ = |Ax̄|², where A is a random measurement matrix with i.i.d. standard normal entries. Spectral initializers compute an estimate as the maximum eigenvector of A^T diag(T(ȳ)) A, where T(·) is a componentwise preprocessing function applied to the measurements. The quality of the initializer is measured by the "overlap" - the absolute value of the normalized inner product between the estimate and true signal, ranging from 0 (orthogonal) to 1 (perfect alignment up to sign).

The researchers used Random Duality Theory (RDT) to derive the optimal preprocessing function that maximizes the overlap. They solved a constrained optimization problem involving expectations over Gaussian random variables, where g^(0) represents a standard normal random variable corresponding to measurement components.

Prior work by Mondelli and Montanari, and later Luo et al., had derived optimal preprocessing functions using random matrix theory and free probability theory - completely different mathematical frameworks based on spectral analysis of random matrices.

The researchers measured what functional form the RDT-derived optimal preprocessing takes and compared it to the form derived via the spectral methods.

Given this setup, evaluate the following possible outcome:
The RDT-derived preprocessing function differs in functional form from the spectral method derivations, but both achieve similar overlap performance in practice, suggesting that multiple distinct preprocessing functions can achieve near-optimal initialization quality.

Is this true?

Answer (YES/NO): NO